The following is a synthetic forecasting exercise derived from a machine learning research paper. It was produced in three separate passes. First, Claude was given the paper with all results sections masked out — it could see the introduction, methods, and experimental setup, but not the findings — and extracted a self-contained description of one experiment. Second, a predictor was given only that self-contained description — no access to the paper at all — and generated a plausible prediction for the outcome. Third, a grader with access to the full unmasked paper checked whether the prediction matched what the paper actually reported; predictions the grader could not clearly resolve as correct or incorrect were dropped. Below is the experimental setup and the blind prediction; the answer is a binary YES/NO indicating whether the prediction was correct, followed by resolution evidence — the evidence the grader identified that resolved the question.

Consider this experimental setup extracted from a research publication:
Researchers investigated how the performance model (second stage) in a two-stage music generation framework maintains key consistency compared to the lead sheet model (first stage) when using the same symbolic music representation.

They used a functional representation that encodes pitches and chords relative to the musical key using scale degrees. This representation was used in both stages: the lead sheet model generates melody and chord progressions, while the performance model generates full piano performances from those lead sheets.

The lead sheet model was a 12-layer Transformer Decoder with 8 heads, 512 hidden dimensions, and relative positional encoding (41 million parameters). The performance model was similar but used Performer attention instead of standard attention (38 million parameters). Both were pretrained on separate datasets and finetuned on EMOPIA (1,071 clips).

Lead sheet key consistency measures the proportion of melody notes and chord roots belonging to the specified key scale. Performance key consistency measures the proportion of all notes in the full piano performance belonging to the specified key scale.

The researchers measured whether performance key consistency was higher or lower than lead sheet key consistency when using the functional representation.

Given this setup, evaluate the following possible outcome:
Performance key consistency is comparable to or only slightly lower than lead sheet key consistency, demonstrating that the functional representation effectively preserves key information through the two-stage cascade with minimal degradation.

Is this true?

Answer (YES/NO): NO